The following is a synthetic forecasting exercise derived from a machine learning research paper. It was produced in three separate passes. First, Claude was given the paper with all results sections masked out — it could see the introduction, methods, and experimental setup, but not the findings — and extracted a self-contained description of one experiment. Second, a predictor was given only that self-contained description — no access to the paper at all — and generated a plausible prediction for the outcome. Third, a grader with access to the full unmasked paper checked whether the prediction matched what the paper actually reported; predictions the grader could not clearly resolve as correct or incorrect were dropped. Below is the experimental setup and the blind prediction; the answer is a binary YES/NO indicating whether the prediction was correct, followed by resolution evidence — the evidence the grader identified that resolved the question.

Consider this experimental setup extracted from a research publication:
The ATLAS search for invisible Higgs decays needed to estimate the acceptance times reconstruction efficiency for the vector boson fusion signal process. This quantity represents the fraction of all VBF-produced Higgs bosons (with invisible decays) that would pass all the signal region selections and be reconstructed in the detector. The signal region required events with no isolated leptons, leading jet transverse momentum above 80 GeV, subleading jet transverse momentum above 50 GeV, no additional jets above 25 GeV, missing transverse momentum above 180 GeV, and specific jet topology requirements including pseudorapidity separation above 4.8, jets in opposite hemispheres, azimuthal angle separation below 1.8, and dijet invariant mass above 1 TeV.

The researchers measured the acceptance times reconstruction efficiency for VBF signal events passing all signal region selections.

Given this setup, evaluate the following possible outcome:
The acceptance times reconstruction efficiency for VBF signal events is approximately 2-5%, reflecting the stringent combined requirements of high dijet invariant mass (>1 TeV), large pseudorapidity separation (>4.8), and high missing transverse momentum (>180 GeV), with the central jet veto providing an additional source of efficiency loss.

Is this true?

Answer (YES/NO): NO